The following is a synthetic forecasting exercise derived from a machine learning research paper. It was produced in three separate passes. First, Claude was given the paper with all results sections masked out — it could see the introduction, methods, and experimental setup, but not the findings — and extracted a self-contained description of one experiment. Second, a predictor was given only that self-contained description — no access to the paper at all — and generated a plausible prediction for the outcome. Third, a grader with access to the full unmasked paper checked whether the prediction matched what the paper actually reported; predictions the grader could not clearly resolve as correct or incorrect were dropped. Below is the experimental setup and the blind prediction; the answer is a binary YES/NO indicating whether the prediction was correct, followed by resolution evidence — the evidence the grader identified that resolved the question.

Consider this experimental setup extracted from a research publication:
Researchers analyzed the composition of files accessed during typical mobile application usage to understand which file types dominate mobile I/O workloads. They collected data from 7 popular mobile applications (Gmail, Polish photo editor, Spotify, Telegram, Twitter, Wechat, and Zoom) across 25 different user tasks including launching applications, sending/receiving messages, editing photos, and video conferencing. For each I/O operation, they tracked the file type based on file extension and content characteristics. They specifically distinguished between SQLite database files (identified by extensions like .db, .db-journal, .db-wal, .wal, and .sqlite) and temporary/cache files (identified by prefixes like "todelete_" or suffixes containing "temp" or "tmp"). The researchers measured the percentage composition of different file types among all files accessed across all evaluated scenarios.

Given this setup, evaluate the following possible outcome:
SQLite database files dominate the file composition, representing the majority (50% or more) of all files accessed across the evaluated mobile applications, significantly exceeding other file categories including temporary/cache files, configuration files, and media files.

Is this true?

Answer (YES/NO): YES